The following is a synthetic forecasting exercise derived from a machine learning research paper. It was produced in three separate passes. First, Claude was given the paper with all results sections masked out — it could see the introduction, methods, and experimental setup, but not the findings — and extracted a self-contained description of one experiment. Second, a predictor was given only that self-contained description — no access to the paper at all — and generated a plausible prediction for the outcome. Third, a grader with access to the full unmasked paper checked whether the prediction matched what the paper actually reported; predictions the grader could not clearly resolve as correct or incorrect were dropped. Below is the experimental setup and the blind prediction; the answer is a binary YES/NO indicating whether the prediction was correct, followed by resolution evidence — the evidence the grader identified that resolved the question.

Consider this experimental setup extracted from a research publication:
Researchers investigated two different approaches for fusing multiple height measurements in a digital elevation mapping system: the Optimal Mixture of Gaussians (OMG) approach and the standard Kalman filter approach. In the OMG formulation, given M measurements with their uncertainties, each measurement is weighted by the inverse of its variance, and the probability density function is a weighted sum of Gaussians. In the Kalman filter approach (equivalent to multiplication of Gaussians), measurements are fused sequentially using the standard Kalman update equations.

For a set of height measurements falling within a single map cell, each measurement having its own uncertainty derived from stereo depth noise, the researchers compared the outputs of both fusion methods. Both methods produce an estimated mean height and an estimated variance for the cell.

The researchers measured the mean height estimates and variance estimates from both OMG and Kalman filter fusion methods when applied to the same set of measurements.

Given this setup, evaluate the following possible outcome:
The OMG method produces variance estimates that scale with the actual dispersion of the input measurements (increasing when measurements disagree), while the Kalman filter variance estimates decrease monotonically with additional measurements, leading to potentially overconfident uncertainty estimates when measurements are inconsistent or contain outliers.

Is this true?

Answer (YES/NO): YES